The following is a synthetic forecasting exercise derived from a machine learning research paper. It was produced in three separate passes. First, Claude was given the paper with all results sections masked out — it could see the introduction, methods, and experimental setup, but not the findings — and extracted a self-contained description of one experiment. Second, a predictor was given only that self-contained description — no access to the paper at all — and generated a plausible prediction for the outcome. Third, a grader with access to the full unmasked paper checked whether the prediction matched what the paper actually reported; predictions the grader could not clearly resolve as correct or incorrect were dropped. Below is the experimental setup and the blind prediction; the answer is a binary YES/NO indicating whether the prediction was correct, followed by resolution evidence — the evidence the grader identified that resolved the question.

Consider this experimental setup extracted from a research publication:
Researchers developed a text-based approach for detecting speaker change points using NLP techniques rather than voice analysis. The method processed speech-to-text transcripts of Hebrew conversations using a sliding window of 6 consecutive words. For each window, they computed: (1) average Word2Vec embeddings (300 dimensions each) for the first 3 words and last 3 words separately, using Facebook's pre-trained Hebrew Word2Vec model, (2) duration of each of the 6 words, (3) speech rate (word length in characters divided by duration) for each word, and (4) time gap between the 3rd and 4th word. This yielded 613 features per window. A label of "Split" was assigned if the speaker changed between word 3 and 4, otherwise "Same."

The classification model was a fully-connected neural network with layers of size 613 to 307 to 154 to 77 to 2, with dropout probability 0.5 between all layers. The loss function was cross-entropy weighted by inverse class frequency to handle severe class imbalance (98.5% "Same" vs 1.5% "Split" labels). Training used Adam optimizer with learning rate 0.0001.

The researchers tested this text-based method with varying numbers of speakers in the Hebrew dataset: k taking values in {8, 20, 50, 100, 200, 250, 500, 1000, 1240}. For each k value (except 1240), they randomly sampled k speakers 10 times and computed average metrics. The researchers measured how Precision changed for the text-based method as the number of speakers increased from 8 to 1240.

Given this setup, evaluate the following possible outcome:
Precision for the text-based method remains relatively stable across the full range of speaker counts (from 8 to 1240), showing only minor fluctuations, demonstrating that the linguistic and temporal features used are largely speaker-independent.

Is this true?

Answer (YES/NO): YES